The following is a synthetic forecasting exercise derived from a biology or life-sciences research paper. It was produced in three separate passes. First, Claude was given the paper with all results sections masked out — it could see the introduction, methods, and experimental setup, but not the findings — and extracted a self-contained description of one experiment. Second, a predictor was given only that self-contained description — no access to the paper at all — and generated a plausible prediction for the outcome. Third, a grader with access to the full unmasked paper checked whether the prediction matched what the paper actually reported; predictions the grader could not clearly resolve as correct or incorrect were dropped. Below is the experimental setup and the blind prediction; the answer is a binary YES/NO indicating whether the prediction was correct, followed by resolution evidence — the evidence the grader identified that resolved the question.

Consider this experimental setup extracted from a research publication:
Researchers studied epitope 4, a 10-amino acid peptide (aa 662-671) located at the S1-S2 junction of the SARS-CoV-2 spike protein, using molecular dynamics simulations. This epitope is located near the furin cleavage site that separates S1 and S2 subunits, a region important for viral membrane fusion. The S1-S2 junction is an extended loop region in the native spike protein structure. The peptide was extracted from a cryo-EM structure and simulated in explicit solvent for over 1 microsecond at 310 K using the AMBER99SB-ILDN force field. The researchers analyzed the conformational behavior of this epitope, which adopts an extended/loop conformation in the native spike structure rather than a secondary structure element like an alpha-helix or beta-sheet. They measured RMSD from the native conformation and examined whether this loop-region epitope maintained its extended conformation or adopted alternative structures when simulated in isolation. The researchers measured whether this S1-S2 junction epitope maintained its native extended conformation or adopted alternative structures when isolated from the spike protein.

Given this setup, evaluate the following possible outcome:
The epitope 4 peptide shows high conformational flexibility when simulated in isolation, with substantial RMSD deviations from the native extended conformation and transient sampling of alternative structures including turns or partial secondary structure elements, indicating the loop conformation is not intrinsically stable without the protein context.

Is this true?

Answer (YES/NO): NO